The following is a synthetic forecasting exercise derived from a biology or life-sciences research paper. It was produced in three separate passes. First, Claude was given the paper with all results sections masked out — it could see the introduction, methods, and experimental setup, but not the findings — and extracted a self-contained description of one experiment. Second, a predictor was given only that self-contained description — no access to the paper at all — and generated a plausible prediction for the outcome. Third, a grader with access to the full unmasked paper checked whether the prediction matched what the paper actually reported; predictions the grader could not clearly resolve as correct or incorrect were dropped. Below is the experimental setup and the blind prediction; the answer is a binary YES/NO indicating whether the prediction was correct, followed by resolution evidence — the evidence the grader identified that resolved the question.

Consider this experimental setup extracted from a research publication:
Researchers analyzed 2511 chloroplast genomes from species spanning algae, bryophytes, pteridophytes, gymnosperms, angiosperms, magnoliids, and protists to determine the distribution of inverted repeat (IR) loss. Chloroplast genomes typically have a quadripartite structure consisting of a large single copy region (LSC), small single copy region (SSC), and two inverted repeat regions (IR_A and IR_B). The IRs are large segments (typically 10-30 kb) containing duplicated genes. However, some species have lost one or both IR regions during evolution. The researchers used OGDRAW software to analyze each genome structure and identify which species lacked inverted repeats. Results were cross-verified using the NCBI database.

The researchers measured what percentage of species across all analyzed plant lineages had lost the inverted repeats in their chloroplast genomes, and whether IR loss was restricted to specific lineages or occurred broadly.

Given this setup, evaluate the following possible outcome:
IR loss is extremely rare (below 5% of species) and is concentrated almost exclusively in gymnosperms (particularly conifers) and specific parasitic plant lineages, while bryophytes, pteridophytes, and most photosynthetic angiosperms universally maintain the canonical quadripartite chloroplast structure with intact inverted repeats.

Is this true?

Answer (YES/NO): NO